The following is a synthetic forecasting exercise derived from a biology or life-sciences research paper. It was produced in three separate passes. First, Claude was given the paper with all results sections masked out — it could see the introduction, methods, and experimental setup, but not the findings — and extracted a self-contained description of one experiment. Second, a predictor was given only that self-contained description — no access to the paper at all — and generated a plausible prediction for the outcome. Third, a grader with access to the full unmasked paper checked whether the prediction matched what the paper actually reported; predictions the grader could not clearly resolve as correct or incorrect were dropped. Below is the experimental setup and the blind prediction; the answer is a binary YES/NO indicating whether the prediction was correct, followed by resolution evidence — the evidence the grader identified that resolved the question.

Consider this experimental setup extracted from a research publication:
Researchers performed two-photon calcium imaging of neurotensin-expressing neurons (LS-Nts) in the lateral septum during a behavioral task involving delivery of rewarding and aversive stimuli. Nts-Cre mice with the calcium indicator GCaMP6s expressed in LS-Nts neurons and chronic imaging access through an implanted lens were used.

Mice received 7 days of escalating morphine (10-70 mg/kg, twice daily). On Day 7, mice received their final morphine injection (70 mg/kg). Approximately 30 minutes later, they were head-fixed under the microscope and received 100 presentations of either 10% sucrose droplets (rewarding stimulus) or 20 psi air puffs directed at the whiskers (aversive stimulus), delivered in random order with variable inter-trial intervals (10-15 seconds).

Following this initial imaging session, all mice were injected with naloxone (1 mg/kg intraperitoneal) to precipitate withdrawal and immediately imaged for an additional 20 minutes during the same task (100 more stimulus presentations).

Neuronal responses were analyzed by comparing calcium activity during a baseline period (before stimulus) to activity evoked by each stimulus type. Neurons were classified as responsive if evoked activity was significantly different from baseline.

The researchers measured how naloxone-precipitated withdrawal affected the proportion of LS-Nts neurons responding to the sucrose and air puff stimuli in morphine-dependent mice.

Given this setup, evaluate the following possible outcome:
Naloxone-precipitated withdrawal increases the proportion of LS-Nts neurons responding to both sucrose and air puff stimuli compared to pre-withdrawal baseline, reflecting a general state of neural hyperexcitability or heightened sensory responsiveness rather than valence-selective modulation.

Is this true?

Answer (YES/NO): NO